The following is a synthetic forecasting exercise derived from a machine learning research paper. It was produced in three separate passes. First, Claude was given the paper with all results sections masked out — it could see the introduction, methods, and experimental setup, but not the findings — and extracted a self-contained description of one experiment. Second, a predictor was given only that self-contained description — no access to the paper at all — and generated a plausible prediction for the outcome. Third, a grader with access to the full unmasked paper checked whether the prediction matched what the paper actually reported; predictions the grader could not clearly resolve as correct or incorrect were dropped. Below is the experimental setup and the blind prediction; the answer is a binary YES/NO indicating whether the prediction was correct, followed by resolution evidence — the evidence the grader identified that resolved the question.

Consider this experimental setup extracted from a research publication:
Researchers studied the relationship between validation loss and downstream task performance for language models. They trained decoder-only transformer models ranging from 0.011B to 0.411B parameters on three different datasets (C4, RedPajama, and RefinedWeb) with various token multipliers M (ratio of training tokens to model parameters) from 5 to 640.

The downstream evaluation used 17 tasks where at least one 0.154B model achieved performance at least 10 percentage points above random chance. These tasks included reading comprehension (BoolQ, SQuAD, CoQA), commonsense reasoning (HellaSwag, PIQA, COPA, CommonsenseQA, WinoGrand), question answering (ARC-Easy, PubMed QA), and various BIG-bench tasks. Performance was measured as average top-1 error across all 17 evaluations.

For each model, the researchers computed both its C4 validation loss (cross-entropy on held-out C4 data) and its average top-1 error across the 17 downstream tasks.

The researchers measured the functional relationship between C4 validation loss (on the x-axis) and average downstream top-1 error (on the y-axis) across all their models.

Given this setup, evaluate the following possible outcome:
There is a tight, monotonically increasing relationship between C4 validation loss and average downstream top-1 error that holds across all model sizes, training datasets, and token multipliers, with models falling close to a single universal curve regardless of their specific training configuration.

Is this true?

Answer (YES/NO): NO